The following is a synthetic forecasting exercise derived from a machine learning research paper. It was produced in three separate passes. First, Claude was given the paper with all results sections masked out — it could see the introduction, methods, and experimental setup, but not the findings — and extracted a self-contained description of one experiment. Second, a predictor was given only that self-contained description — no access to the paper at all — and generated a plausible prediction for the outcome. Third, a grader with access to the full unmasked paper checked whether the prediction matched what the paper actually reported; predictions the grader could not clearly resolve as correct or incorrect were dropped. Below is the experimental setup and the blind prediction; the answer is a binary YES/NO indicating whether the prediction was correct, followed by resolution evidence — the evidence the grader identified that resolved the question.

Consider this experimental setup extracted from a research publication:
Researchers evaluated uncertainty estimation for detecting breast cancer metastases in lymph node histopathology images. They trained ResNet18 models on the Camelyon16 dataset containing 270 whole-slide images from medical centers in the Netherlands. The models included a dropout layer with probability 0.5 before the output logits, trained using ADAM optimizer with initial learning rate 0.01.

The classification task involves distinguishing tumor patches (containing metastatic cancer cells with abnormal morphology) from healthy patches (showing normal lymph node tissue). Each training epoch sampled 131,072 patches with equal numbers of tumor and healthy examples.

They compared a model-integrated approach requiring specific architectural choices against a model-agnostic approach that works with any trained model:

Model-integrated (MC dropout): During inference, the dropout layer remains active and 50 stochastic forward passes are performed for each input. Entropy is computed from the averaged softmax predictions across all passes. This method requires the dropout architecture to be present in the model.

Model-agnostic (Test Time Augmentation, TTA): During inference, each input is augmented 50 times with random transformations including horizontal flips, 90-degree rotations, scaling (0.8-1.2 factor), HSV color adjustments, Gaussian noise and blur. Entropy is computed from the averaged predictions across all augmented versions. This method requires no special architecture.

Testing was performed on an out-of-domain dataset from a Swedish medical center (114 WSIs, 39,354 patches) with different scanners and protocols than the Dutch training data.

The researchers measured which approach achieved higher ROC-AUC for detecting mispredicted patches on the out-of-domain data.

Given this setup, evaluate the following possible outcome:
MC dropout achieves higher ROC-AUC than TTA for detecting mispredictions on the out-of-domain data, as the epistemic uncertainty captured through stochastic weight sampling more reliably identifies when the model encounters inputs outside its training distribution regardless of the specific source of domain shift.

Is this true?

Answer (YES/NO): NO